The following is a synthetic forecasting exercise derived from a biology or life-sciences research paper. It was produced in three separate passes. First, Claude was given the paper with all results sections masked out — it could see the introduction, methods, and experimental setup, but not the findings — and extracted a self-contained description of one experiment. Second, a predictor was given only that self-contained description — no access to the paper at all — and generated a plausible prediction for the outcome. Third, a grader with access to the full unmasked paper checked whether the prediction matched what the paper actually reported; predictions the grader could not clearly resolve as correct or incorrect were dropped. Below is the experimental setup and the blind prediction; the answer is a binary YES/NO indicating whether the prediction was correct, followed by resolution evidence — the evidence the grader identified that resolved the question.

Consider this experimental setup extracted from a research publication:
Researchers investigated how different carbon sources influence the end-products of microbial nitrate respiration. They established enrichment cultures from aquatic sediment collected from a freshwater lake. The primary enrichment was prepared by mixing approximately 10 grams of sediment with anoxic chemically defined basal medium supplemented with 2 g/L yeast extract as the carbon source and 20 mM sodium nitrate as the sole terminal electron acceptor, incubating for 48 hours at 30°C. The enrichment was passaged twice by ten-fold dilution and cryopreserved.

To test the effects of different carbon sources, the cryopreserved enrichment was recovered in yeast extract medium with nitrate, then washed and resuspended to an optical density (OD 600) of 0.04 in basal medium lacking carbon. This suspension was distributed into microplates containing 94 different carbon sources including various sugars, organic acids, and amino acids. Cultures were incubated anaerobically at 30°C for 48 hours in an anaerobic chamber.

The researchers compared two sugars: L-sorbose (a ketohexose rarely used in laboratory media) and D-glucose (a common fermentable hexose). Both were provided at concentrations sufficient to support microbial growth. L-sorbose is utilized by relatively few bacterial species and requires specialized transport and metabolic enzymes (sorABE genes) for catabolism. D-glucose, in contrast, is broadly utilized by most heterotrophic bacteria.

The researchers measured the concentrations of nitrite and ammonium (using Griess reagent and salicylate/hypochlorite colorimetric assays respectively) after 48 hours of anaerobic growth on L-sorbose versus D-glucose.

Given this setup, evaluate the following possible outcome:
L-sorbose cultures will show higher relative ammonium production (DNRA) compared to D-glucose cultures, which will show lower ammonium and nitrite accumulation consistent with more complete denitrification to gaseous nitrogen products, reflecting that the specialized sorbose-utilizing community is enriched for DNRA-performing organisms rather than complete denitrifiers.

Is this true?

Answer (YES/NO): NO